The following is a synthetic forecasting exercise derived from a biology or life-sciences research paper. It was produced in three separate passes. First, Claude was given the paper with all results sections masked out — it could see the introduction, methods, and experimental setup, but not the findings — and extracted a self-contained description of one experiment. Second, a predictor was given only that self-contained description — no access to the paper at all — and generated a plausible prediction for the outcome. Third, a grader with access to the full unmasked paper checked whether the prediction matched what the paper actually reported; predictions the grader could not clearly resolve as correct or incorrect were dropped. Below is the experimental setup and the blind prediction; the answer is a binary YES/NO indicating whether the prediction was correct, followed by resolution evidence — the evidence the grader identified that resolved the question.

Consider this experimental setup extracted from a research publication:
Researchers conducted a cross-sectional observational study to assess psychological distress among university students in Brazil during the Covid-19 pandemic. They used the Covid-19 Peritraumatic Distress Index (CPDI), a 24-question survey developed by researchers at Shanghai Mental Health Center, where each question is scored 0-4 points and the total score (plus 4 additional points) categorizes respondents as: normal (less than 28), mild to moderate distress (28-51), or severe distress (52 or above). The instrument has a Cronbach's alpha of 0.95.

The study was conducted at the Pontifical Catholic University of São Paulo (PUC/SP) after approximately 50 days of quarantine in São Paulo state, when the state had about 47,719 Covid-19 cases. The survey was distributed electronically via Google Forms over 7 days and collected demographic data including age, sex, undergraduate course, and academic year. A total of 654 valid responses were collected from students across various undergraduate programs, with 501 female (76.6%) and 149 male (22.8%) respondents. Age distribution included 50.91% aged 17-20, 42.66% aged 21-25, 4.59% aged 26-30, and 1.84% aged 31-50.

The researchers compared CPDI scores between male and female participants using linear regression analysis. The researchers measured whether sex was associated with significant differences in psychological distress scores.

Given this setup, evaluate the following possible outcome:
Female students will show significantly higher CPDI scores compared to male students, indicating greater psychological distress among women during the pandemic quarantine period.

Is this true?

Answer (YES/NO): YES